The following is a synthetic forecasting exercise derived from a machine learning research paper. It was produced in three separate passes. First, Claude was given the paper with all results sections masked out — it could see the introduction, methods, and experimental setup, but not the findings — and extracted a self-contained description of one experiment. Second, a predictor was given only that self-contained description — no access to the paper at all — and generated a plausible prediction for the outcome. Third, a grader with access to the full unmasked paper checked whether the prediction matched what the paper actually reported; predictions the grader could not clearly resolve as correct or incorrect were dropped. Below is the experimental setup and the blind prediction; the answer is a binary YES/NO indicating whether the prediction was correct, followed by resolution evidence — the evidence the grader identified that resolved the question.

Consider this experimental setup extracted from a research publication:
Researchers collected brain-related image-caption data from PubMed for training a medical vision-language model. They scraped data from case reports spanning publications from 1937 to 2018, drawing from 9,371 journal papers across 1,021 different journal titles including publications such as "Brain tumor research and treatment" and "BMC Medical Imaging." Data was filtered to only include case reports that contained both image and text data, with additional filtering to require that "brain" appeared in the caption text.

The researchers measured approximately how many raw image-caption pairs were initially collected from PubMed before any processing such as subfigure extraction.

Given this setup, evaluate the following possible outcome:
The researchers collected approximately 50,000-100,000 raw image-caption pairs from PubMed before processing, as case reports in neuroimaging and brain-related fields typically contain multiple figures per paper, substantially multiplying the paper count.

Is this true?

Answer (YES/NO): NO